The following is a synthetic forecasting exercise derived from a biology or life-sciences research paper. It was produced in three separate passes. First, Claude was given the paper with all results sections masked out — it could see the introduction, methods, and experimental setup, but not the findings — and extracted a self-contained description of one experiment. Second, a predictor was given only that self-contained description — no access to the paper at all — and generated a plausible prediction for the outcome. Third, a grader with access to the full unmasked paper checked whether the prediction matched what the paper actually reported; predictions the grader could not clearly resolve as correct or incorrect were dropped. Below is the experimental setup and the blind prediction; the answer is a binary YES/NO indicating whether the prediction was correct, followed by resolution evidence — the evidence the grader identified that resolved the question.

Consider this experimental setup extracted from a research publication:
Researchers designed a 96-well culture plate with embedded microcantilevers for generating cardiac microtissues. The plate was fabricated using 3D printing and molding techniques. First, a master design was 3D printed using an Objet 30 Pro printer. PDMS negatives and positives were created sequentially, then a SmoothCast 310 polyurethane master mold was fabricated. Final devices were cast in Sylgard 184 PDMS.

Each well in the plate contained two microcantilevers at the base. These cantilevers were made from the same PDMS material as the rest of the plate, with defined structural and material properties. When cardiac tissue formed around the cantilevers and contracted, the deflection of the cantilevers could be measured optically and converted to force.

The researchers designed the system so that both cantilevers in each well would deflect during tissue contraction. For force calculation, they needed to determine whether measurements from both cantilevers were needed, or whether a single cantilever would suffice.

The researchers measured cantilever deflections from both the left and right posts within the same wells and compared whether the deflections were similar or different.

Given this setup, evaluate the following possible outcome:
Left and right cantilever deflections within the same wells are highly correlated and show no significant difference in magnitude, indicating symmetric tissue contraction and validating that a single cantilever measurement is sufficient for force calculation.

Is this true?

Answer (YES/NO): YES